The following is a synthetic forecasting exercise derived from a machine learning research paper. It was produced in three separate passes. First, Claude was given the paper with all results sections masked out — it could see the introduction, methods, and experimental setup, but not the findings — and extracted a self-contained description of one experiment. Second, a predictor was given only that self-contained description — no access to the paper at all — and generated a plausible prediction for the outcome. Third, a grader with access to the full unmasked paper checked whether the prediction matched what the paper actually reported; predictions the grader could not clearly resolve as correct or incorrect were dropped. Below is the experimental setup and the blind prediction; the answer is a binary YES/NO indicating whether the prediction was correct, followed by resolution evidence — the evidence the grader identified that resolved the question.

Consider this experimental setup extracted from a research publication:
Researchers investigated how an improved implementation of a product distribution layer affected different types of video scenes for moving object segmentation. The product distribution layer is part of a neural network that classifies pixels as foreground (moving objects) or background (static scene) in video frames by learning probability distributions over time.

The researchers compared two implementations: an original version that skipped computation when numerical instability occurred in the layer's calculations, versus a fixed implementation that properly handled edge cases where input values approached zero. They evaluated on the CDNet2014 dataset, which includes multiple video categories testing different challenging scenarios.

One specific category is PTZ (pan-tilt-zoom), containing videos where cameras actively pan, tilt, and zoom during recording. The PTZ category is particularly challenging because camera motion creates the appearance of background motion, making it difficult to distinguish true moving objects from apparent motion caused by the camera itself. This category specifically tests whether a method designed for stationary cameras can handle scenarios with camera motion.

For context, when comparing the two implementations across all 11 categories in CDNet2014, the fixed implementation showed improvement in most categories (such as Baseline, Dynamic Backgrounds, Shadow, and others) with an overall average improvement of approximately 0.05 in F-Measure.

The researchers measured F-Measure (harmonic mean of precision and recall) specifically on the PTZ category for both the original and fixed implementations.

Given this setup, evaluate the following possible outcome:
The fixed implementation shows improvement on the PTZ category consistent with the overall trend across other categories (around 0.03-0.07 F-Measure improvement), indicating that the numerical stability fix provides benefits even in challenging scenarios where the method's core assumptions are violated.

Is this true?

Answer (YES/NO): NO